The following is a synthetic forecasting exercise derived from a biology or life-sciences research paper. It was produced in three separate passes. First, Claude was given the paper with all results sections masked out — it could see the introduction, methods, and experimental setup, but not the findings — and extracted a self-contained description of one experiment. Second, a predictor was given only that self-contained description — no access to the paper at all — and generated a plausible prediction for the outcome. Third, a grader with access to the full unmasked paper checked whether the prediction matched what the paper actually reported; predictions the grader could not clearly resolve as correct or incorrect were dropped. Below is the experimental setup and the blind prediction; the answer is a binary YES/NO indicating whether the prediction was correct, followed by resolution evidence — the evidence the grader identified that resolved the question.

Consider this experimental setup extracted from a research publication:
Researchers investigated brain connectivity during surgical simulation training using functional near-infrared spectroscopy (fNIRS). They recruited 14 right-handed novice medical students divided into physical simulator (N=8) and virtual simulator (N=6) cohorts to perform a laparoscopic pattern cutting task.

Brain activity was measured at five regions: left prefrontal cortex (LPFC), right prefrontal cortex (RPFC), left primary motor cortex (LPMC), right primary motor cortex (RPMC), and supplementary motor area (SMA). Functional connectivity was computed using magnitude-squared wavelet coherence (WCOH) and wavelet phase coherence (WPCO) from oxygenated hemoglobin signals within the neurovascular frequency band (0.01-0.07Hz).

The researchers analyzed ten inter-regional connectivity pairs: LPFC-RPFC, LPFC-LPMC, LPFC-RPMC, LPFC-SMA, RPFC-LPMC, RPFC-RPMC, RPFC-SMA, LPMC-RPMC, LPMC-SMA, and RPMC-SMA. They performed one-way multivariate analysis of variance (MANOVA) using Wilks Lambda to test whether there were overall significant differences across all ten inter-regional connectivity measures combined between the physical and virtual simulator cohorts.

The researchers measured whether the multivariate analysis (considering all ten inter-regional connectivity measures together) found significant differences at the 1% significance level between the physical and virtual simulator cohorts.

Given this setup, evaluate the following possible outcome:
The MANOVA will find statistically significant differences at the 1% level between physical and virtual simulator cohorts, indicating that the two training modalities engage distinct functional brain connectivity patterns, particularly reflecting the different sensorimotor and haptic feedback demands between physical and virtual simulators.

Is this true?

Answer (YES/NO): NO